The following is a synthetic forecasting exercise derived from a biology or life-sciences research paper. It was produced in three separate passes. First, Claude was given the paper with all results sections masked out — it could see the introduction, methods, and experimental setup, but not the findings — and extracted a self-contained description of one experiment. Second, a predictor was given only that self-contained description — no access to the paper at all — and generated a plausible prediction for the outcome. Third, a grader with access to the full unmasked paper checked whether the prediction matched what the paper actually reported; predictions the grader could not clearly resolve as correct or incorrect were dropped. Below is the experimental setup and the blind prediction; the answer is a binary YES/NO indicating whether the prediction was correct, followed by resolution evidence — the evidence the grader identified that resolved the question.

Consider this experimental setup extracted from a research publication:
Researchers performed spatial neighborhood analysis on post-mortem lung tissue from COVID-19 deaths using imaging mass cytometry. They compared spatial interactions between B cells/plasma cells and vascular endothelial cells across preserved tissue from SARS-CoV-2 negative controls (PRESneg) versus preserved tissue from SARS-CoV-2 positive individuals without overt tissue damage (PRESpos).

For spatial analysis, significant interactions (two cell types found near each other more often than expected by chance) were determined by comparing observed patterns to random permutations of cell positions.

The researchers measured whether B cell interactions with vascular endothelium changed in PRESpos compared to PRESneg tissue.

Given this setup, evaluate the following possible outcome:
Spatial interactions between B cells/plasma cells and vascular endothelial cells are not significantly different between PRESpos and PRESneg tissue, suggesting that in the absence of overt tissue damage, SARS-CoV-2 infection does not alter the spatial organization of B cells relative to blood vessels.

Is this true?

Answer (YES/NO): NO